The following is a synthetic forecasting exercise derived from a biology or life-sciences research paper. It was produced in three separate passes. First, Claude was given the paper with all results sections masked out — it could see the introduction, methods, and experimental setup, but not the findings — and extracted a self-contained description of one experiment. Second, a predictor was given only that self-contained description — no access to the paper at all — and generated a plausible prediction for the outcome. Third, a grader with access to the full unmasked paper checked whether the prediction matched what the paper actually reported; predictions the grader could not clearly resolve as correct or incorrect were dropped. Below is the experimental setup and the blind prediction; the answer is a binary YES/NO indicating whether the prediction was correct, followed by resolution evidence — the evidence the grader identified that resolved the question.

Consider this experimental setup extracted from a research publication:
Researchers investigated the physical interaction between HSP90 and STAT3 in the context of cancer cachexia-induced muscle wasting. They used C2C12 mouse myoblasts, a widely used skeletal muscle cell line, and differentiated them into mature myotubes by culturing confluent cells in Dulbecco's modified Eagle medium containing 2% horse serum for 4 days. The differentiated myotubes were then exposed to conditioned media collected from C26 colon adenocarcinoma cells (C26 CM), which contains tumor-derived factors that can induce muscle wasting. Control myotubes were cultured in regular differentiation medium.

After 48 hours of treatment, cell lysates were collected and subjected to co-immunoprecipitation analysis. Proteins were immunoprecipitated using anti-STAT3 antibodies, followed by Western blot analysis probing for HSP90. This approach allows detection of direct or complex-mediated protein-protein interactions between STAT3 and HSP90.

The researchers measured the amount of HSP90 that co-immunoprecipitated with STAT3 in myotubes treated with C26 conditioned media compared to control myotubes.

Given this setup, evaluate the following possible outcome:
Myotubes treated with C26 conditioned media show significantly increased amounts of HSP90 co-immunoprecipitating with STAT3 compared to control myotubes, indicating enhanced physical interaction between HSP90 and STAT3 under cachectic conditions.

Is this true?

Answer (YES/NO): YES